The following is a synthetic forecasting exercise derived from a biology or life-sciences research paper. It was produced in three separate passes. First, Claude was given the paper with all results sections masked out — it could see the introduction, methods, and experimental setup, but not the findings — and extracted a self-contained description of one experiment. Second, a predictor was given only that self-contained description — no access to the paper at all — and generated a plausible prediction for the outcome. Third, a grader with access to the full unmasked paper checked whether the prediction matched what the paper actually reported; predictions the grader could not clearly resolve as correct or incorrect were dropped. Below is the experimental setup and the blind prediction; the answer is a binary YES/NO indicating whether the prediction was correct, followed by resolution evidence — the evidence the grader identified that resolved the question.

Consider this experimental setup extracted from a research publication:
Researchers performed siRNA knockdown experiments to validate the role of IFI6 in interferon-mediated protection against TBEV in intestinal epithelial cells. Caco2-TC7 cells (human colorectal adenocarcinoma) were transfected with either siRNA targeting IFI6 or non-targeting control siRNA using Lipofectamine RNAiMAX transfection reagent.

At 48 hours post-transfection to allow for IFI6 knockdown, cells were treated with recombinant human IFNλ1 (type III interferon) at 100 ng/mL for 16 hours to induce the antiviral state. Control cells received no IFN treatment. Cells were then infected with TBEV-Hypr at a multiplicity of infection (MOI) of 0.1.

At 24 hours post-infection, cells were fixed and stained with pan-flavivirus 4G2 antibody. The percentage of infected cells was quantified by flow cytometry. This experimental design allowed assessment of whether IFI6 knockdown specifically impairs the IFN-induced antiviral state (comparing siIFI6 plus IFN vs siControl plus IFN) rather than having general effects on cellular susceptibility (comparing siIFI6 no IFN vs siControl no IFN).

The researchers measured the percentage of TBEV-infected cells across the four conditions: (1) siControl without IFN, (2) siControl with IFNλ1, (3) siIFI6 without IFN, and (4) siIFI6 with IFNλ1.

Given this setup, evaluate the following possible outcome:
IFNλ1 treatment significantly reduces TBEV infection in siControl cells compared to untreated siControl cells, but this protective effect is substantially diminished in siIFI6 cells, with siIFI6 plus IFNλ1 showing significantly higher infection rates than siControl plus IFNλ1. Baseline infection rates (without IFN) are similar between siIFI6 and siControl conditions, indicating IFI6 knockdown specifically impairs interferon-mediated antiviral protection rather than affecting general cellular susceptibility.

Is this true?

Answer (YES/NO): YES